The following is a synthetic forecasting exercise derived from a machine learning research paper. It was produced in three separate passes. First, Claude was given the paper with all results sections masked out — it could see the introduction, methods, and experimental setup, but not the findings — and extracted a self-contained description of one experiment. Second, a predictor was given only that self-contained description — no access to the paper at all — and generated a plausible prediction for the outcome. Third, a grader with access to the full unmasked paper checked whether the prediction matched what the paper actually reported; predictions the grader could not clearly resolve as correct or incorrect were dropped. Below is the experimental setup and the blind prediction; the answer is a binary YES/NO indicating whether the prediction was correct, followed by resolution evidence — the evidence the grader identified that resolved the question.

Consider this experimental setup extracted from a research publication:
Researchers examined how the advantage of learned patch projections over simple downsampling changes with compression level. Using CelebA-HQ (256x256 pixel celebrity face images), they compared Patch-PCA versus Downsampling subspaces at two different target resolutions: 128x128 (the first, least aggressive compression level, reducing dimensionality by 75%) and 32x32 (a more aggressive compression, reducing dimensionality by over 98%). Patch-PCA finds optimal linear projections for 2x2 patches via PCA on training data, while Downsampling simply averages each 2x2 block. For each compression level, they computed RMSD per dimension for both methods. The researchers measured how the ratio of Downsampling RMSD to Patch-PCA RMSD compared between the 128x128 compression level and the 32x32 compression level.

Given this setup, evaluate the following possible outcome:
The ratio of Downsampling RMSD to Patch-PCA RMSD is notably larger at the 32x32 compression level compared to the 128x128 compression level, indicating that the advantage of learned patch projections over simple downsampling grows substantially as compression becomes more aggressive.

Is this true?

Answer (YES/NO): YES